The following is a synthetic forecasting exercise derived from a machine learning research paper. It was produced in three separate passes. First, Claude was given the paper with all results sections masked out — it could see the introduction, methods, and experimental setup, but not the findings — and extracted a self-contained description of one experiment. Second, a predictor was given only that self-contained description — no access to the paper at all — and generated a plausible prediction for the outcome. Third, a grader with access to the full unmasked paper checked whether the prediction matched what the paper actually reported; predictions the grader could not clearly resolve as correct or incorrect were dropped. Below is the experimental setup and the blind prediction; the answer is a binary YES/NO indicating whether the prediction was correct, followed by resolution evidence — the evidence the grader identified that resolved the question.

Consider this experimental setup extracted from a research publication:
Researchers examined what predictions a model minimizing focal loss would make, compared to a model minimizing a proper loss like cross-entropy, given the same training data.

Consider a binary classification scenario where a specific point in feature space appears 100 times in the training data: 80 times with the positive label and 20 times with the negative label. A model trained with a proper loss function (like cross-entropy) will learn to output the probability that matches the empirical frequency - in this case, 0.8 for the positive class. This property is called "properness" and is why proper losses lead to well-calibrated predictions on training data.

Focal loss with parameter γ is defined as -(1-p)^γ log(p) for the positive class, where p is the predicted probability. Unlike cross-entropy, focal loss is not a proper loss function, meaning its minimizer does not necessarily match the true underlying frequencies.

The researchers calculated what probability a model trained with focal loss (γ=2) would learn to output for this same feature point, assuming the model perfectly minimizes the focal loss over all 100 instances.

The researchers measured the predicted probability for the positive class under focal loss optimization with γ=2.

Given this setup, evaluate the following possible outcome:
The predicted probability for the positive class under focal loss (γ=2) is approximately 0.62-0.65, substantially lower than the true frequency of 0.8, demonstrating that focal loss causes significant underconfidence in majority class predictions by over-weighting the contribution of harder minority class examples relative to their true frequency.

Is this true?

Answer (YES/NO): YES